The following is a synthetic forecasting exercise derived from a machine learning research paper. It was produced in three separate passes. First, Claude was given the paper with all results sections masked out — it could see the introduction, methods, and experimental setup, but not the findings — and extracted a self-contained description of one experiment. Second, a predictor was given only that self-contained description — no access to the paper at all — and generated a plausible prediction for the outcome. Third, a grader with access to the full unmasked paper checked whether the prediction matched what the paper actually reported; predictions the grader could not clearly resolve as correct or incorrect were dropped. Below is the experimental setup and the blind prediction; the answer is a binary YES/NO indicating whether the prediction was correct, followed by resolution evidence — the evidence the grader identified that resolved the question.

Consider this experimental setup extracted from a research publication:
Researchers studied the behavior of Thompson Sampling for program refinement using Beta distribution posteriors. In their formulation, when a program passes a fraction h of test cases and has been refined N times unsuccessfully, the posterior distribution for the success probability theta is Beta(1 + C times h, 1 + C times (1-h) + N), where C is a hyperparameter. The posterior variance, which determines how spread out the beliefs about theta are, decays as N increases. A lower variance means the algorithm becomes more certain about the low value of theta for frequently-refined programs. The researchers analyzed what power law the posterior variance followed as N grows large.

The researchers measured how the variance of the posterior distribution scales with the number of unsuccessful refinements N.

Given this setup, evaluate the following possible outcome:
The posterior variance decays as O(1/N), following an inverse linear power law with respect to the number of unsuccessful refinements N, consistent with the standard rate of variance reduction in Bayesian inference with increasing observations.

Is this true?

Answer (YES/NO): NO